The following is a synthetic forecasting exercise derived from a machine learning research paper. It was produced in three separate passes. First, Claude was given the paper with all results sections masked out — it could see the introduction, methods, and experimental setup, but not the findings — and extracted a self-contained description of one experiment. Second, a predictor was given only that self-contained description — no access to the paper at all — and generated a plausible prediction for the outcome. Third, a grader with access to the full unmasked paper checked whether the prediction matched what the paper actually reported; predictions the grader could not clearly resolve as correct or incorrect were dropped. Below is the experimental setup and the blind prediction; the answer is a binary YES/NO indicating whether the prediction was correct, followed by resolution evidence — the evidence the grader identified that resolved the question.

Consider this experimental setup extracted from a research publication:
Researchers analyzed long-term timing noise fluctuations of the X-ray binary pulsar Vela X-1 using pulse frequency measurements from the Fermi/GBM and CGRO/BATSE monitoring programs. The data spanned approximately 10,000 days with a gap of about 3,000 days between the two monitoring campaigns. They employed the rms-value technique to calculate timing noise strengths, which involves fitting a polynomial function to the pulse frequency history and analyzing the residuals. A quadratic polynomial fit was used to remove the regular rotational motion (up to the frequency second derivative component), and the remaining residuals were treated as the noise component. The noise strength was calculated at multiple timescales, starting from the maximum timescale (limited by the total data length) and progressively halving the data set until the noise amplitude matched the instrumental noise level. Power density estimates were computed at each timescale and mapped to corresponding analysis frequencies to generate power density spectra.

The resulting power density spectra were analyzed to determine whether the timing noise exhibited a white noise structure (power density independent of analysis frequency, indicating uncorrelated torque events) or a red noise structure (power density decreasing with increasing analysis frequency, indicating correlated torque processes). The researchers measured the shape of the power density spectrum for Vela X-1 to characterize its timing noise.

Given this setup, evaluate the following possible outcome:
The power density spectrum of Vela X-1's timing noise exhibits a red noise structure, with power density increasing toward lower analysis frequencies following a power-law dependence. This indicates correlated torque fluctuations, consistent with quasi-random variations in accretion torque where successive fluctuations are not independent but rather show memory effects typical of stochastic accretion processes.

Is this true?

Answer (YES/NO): NO